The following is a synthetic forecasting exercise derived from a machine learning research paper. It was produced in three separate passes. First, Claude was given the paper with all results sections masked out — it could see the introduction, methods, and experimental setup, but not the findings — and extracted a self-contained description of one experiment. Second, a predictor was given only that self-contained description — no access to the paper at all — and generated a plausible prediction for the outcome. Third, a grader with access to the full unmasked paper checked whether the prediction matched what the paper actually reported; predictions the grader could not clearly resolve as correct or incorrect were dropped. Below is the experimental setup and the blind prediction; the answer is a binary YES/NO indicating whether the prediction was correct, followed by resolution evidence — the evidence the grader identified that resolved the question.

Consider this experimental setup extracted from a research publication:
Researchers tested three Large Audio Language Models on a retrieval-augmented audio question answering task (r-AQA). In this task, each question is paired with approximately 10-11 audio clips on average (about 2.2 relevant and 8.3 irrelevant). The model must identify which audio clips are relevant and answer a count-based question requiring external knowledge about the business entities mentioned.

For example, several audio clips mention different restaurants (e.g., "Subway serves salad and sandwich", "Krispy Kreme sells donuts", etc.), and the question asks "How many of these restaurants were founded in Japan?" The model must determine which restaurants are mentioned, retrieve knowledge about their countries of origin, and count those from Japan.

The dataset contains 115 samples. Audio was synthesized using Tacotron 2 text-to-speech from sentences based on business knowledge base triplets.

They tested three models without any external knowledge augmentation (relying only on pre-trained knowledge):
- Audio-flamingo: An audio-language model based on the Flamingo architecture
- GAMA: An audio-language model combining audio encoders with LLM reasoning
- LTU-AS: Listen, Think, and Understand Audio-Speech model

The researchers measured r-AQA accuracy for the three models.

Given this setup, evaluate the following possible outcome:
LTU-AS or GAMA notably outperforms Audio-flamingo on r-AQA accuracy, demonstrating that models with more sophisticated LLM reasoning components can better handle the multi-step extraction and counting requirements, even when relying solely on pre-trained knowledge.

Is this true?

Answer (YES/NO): NO